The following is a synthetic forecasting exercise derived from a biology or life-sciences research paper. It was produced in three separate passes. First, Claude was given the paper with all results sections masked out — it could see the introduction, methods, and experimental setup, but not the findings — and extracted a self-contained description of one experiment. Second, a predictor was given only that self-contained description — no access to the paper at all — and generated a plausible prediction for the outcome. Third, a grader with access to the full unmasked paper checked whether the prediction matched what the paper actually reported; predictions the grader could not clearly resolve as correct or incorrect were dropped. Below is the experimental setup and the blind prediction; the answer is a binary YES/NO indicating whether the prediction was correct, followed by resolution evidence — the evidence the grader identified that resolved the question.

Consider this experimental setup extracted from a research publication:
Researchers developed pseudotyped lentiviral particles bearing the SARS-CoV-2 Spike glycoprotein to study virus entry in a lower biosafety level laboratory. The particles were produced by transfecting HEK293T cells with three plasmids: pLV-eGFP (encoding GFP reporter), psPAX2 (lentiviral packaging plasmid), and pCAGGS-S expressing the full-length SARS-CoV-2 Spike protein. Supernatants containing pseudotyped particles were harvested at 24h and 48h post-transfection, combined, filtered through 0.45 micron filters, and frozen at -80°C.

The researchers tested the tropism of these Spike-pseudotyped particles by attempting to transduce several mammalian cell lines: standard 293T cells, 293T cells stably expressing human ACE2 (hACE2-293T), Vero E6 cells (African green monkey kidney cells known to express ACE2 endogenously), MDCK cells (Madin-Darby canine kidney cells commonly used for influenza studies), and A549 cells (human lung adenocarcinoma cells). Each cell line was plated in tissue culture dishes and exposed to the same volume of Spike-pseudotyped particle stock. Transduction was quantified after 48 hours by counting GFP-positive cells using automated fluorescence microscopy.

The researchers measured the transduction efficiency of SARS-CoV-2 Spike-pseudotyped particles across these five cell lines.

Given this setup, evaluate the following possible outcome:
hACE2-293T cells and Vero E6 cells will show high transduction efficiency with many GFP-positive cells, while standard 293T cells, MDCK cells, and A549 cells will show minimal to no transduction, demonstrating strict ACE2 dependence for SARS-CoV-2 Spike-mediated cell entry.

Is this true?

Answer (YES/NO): NO